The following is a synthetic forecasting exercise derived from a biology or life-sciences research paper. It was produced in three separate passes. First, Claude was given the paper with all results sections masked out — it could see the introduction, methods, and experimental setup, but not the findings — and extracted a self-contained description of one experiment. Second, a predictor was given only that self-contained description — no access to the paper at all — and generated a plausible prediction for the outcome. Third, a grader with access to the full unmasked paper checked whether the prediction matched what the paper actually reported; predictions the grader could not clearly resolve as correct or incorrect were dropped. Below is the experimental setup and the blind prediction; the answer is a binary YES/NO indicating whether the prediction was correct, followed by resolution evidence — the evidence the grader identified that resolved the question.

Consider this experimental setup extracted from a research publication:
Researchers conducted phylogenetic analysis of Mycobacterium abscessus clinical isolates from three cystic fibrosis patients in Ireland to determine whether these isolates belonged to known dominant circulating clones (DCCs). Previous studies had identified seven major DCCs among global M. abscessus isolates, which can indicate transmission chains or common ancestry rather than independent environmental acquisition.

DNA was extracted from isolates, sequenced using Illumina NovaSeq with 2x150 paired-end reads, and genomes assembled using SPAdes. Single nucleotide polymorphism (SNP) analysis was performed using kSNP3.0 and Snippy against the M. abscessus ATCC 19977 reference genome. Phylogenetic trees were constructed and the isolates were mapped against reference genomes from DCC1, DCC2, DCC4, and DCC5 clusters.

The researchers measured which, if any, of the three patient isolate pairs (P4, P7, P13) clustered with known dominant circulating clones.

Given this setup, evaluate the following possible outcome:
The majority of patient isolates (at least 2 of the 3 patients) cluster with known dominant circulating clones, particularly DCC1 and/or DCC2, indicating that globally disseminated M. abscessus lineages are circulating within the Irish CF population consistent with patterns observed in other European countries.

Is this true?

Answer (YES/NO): NO